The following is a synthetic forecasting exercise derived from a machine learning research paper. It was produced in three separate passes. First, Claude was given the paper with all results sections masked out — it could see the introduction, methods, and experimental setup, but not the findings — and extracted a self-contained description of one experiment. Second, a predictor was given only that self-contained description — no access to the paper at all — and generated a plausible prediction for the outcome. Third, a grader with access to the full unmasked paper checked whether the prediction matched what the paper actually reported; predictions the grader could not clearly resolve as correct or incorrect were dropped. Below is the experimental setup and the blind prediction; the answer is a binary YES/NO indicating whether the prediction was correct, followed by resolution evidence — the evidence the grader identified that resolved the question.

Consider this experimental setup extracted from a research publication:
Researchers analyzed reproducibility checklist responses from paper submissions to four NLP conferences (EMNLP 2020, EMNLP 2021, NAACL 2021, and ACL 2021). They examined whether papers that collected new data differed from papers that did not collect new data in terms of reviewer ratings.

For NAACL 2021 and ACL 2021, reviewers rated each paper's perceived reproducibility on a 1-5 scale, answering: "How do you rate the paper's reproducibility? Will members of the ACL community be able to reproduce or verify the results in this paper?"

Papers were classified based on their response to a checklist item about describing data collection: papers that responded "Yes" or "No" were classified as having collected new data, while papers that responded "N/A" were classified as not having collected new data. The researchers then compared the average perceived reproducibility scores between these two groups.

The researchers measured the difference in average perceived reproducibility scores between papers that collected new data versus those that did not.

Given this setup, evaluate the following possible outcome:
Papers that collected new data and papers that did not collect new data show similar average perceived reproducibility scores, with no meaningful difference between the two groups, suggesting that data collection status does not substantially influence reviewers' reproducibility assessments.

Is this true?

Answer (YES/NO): NO